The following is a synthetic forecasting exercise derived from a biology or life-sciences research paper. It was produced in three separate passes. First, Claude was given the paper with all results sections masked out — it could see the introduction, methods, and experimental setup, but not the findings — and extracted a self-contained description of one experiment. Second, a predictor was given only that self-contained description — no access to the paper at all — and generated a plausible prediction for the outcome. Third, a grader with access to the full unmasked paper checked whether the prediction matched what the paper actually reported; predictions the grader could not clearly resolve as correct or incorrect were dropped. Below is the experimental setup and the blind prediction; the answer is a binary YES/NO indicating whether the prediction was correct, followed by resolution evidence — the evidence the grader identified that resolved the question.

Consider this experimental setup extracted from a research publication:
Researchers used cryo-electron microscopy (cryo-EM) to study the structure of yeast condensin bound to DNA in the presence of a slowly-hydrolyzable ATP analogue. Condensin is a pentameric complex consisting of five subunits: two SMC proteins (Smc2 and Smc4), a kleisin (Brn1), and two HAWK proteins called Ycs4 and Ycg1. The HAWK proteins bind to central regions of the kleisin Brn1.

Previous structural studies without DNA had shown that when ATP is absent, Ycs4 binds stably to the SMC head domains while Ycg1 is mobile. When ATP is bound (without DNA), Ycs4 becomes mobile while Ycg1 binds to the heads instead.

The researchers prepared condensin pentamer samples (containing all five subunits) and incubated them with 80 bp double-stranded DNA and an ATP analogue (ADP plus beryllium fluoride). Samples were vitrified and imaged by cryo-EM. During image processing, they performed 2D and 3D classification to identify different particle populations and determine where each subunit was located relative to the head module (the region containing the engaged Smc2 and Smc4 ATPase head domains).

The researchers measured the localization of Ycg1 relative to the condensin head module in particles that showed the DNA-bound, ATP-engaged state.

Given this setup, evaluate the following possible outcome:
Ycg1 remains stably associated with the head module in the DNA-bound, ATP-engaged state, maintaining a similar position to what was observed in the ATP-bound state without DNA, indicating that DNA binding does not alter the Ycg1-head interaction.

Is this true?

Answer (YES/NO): NO